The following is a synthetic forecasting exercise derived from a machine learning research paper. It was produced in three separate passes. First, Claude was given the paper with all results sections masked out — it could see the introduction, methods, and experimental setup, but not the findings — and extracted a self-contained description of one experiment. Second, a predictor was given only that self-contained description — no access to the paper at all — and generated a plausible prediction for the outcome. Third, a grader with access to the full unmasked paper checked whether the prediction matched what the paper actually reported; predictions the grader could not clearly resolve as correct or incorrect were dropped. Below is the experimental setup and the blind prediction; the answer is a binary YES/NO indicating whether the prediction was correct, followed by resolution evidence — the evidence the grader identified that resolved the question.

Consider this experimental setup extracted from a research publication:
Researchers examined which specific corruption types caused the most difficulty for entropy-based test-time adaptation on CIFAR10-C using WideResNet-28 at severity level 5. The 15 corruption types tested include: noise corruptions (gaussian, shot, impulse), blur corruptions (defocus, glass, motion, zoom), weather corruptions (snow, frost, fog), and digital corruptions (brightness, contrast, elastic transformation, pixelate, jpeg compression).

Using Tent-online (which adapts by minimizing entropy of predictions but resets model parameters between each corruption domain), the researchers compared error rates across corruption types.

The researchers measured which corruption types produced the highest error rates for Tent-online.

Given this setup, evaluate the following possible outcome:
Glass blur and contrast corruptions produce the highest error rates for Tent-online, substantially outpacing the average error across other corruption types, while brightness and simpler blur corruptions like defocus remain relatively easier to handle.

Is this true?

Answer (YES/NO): NO